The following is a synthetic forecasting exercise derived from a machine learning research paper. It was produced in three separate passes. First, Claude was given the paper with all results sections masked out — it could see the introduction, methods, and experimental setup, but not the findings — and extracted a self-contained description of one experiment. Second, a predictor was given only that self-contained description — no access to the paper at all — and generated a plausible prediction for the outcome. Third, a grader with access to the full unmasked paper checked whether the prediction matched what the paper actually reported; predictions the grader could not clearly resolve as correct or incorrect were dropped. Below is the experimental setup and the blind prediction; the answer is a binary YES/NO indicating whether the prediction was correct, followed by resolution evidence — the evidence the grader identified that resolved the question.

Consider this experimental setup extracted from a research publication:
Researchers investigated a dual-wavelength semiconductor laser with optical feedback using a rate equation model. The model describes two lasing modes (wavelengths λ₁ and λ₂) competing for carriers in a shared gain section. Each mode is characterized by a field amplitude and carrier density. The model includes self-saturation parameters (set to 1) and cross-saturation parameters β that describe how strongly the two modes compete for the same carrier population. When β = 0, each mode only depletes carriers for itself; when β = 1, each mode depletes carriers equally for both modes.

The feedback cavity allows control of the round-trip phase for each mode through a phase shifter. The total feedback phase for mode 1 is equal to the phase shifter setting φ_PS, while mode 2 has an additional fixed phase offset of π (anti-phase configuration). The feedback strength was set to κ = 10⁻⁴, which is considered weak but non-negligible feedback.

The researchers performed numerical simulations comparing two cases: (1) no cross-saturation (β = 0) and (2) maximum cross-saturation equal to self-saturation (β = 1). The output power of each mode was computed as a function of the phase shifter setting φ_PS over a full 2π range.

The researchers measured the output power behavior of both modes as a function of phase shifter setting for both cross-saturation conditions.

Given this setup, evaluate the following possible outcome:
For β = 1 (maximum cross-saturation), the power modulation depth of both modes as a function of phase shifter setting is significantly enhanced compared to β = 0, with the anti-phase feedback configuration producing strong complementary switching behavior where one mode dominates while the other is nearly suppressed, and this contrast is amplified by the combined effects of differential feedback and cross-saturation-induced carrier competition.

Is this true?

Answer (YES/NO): YES